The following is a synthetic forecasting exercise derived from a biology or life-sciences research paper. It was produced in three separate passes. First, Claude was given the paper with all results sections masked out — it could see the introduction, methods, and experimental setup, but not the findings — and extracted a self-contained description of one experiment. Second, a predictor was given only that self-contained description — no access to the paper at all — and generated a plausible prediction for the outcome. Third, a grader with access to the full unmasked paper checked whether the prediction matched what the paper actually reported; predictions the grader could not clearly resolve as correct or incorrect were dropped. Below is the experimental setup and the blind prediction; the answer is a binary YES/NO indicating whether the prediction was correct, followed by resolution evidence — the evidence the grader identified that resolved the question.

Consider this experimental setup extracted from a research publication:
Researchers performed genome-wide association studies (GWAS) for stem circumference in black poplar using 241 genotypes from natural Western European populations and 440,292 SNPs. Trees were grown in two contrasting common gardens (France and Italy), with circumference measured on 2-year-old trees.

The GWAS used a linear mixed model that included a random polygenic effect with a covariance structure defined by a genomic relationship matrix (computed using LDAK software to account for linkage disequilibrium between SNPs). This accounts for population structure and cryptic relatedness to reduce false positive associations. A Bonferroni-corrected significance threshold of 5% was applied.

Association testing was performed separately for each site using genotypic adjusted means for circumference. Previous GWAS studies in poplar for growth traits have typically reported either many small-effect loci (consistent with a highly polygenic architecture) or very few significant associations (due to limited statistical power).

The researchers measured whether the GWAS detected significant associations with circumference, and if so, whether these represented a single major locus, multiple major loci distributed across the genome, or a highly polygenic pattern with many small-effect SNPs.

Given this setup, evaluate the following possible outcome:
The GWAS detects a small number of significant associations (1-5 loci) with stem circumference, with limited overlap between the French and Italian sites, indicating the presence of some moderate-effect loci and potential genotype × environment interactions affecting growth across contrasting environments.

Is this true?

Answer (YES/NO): NO